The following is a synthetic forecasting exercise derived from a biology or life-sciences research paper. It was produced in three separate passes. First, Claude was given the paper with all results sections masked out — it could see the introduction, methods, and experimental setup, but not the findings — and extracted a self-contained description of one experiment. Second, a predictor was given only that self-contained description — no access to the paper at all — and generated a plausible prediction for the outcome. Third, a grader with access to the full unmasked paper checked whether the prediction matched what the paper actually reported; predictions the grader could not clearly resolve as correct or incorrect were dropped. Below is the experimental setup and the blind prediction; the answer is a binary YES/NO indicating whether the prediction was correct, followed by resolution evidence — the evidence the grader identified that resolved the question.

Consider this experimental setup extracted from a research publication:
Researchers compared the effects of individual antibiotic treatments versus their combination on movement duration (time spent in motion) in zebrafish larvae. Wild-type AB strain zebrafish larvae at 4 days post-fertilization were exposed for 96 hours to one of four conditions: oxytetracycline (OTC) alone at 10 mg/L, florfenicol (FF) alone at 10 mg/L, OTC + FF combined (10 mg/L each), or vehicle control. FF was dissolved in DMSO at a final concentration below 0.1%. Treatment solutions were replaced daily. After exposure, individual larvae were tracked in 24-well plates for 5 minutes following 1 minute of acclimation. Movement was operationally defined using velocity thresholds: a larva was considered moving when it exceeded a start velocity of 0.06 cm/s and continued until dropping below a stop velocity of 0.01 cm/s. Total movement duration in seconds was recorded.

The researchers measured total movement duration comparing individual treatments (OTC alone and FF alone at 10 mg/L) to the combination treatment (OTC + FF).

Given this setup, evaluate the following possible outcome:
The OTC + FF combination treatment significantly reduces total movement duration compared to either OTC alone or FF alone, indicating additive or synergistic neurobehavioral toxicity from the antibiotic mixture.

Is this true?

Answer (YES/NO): NO